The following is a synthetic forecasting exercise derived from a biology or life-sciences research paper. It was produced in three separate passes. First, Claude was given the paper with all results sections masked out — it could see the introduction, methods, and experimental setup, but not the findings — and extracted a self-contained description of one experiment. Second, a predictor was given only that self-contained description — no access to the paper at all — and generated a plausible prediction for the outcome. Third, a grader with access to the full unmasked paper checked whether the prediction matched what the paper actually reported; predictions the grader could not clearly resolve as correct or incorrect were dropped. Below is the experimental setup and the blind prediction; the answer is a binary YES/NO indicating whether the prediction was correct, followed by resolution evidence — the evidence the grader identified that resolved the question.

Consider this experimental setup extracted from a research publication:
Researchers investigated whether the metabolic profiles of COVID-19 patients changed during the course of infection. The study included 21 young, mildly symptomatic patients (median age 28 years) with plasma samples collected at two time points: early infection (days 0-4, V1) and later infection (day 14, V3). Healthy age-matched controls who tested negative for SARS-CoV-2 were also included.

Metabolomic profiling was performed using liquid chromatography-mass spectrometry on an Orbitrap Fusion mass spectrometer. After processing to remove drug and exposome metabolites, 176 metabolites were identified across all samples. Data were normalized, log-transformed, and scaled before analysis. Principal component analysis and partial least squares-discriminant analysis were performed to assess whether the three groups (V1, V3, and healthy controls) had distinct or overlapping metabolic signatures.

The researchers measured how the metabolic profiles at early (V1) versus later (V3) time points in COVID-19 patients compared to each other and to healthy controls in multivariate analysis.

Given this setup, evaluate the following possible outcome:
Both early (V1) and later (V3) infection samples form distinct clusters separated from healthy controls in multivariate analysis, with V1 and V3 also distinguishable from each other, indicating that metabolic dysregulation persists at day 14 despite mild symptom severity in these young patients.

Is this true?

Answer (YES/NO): YES